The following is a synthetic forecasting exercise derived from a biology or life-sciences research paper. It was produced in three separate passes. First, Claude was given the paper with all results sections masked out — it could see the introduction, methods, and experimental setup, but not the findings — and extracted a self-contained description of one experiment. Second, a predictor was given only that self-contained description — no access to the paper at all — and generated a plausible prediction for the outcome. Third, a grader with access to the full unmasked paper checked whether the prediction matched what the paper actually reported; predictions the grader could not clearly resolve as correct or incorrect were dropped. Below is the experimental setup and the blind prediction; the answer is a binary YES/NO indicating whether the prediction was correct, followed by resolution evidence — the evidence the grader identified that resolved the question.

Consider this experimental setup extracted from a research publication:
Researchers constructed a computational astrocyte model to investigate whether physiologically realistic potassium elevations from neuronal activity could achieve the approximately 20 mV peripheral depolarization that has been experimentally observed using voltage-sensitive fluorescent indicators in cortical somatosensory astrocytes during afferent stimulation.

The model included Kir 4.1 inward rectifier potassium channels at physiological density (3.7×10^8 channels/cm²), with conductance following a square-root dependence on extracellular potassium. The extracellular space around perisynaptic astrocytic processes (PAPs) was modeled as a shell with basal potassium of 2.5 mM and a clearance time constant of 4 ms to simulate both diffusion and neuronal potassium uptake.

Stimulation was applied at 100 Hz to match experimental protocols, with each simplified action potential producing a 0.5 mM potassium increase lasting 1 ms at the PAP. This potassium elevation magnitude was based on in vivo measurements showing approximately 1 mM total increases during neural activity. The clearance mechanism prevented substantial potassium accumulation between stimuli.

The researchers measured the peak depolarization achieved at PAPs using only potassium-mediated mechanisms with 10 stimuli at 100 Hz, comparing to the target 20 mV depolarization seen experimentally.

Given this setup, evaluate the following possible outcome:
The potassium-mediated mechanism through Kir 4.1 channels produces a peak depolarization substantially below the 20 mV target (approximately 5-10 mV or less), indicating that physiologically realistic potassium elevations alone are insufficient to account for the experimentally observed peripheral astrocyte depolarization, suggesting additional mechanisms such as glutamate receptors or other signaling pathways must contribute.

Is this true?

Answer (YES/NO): YES